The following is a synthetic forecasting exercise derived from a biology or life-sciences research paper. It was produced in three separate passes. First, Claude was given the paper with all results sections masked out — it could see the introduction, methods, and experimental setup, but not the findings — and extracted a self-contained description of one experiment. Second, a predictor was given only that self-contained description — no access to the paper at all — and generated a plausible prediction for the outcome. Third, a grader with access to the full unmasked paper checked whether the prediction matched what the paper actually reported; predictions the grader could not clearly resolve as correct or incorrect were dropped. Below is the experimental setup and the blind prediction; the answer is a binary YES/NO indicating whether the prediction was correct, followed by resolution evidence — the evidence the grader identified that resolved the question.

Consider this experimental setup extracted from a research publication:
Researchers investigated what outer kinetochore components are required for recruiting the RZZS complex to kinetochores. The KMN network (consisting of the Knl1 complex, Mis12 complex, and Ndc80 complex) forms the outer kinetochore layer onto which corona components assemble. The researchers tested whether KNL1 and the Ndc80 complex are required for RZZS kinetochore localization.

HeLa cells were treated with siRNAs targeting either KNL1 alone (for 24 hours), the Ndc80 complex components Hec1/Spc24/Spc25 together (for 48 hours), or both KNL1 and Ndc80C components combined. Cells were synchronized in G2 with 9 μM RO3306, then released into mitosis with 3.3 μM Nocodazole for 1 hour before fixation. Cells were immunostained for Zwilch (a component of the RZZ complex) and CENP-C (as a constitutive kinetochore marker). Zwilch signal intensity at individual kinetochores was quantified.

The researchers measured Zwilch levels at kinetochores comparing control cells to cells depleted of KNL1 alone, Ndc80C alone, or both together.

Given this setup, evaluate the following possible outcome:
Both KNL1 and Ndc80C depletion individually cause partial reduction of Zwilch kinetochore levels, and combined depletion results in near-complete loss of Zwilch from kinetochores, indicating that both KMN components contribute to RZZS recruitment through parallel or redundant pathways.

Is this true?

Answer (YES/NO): YES